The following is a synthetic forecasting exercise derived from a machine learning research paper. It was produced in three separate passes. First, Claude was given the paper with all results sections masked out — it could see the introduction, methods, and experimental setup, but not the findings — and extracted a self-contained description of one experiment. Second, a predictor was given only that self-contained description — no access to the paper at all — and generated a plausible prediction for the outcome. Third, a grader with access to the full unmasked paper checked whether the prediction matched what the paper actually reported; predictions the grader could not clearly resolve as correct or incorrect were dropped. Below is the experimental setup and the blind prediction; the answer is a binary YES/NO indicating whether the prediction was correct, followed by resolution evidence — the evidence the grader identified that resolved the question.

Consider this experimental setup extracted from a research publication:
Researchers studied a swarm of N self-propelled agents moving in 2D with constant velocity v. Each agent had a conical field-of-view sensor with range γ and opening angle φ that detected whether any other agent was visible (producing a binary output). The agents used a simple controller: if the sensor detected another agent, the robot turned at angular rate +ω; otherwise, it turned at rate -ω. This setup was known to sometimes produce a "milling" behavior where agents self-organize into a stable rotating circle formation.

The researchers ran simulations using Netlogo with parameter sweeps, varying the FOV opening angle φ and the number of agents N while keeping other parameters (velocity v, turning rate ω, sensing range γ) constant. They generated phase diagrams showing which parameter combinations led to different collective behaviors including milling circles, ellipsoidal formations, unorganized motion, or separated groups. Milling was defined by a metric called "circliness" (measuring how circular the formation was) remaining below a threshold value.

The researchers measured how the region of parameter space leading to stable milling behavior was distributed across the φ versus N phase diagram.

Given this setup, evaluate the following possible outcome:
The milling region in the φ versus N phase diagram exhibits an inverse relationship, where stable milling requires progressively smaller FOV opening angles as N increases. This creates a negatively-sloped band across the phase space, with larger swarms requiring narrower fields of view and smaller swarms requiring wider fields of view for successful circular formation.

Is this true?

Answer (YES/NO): YES